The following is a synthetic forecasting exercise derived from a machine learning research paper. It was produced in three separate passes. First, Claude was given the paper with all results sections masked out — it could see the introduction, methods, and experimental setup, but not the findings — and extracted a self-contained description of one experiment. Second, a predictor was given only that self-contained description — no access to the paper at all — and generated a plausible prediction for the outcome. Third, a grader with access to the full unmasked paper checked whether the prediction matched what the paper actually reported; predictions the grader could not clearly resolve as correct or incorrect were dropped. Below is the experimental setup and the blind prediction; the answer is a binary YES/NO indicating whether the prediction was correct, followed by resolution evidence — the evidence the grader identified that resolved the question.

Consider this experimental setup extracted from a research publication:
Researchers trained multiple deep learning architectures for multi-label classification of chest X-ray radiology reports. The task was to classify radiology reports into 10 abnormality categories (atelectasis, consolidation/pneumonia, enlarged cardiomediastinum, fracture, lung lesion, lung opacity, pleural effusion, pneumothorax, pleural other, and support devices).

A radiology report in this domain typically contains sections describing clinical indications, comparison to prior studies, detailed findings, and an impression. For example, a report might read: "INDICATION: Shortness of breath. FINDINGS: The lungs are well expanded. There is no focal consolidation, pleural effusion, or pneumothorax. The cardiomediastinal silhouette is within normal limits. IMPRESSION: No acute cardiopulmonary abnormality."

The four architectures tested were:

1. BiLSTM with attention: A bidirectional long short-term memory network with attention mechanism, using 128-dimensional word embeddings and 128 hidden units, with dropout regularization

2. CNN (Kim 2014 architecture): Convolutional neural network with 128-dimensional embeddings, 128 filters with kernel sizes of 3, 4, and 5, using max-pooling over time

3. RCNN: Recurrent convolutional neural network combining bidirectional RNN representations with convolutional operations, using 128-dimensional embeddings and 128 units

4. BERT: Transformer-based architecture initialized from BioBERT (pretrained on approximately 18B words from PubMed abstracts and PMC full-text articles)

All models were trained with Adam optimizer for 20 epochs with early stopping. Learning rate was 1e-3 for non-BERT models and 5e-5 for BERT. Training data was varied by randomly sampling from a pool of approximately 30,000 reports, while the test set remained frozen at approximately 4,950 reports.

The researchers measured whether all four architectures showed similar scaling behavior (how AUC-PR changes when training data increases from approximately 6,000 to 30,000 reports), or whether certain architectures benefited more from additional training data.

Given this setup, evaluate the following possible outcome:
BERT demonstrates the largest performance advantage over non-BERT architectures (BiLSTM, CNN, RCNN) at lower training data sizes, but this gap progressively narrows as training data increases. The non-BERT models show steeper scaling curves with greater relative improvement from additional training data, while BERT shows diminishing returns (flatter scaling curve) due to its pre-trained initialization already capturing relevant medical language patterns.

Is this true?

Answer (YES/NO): YES